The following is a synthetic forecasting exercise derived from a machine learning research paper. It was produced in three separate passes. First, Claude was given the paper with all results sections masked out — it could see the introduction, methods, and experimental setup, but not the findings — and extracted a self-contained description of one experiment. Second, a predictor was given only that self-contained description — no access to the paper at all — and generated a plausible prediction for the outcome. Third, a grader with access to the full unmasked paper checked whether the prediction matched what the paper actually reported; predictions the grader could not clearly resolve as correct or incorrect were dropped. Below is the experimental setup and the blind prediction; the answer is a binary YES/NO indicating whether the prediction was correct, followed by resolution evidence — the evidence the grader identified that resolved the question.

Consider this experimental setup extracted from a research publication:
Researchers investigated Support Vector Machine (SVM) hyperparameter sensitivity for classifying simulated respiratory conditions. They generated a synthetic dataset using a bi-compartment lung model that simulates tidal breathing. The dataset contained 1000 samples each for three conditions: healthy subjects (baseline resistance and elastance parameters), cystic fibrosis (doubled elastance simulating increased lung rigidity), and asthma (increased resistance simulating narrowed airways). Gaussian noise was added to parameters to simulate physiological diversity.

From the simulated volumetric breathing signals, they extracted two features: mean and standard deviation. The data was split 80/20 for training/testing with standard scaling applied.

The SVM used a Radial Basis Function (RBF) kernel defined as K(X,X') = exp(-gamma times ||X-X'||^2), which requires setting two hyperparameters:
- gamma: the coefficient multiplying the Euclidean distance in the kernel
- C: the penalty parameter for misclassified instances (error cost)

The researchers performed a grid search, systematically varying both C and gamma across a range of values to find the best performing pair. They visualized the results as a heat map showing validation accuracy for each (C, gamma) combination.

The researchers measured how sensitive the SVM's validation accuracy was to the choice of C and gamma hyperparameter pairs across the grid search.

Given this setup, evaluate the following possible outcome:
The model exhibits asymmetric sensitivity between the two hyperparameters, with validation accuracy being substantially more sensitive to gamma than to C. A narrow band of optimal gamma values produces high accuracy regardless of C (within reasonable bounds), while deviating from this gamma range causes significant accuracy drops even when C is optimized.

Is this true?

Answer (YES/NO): NO